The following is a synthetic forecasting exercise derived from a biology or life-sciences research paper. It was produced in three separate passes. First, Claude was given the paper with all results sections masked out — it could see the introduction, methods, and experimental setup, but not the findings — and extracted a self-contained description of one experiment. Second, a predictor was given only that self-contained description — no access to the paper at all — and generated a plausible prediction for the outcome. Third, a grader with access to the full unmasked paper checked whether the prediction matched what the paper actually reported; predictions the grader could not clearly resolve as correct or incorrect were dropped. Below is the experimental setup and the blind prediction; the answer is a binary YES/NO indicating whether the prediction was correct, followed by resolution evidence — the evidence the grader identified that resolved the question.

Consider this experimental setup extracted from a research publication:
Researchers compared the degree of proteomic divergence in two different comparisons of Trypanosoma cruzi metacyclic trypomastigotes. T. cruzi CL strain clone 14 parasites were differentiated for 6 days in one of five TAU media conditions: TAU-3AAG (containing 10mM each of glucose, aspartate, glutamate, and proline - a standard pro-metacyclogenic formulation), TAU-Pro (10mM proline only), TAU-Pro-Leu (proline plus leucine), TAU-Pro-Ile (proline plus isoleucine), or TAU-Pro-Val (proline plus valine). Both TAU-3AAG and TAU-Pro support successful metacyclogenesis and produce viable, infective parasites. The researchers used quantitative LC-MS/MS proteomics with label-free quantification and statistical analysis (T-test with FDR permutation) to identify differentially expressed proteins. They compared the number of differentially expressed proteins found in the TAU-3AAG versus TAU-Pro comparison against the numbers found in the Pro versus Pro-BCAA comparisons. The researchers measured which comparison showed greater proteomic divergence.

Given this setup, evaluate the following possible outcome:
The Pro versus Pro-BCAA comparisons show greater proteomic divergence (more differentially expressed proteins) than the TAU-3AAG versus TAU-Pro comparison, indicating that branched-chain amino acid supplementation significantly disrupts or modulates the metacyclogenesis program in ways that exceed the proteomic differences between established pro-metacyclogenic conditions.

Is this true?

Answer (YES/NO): YES